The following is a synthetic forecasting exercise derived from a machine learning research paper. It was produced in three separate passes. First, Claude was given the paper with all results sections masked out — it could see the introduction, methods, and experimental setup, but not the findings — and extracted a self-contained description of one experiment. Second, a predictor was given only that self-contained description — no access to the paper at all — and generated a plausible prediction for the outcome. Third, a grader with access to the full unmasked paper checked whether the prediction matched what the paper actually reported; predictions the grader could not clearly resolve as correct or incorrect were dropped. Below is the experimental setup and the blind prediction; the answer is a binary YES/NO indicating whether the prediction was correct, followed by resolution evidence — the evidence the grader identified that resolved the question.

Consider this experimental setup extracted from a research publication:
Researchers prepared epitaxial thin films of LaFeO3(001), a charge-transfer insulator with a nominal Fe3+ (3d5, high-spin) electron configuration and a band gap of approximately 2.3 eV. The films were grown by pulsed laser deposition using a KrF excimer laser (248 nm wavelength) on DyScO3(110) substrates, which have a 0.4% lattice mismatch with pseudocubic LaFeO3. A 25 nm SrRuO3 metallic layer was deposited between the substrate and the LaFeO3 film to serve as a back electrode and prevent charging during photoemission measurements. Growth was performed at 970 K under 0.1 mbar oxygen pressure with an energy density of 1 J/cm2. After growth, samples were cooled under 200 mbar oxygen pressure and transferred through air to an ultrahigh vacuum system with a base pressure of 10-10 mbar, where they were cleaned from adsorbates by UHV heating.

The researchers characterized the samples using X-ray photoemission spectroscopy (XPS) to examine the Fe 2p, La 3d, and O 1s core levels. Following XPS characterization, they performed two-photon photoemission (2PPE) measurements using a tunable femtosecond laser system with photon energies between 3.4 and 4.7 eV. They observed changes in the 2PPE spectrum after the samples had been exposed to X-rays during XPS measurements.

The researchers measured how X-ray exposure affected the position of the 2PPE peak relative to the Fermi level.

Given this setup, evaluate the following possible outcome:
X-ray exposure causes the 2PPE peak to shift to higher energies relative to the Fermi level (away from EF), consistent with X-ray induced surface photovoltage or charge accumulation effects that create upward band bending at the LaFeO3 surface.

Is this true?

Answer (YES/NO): NO